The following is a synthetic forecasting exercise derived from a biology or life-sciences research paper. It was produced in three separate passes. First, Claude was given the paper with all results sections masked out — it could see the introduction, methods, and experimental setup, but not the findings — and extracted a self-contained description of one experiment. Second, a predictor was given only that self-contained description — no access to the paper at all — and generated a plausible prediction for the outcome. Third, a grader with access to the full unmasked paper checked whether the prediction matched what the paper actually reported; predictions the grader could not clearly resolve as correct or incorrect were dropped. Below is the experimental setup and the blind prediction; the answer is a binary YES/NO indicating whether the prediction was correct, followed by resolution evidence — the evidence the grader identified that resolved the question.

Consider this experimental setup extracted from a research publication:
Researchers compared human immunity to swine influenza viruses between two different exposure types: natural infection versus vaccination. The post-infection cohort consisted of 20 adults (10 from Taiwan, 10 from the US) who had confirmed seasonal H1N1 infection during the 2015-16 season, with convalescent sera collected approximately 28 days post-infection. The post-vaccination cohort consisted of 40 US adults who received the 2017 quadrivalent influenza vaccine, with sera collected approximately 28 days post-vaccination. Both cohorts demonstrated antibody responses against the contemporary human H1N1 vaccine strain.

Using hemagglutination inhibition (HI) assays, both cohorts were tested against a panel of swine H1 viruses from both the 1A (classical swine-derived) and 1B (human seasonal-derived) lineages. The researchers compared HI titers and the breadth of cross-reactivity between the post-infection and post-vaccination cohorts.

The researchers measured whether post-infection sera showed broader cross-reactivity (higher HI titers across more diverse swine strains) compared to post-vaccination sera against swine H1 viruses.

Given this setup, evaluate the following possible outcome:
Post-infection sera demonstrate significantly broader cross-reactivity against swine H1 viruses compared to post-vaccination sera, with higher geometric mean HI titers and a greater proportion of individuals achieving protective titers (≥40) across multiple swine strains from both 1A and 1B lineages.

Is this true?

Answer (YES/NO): NO